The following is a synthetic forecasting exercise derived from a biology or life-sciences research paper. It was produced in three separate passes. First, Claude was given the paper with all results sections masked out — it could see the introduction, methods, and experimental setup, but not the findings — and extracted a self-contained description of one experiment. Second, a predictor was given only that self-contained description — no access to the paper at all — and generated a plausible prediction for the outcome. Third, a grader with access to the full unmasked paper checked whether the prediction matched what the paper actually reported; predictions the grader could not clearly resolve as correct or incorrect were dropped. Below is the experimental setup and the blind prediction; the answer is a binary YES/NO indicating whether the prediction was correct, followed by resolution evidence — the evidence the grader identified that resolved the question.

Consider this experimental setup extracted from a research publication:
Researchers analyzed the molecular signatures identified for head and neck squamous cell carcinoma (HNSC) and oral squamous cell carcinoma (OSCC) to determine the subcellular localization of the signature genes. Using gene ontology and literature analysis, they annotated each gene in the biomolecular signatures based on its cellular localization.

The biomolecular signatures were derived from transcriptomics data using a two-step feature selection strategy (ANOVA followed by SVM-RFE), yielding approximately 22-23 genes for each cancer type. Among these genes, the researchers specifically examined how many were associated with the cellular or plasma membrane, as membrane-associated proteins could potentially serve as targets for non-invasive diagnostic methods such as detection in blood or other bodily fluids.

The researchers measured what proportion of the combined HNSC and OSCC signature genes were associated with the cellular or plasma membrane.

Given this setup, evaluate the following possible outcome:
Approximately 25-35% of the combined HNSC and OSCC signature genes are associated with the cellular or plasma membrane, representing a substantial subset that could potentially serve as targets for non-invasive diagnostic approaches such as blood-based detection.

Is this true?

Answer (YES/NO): NO